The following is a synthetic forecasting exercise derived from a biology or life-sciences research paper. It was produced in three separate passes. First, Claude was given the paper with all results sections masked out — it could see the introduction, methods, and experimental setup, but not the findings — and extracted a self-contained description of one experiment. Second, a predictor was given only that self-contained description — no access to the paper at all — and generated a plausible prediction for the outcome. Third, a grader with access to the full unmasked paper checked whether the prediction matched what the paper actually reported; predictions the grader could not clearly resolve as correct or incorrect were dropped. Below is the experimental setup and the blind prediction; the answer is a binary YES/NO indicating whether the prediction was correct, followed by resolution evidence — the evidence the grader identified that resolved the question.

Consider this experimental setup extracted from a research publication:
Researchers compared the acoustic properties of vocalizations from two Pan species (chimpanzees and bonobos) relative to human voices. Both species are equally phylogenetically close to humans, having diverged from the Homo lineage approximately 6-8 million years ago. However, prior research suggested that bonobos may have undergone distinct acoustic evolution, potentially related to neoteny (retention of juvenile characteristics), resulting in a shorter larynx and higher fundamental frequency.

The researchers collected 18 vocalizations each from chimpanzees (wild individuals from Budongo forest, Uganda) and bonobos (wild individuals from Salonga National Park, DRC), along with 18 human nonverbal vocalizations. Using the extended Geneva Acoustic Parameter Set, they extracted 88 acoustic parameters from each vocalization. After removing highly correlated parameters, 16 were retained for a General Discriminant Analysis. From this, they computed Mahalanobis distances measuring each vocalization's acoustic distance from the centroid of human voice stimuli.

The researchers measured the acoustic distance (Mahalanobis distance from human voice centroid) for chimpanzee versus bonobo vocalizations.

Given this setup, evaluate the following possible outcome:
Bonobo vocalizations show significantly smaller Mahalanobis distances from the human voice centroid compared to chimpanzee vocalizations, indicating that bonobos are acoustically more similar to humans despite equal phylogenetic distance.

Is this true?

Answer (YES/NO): NO